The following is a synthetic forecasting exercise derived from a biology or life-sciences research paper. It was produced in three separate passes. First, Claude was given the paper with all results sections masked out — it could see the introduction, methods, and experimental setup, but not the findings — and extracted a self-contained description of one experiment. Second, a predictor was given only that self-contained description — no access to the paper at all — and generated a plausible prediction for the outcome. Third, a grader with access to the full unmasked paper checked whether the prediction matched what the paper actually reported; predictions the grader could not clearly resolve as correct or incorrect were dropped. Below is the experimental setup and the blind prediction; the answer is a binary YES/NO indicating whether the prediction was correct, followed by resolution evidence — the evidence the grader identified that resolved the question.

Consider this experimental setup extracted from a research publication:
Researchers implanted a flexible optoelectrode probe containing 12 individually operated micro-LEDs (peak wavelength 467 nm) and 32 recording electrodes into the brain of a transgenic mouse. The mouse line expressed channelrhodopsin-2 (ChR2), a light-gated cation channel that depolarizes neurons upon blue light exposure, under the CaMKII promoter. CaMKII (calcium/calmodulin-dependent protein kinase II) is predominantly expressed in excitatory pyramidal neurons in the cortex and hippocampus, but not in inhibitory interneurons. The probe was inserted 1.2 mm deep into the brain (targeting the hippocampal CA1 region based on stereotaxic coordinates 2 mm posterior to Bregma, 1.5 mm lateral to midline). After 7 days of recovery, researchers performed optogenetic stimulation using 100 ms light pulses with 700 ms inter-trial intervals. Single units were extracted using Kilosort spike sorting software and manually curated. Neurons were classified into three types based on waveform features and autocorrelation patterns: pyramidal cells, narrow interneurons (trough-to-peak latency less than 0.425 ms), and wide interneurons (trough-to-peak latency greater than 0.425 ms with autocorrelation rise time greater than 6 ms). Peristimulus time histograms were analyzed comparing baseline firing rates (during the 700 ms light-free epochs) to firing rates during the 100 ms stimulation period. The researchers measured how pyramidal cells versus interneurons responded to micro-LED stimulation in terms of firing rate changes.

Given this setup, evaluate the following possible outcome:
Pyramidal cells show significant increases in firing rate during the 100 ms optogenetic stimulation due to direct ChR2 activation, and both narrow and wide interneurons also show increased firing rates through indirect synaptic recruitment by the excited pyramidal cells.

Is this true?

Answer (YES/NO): NO